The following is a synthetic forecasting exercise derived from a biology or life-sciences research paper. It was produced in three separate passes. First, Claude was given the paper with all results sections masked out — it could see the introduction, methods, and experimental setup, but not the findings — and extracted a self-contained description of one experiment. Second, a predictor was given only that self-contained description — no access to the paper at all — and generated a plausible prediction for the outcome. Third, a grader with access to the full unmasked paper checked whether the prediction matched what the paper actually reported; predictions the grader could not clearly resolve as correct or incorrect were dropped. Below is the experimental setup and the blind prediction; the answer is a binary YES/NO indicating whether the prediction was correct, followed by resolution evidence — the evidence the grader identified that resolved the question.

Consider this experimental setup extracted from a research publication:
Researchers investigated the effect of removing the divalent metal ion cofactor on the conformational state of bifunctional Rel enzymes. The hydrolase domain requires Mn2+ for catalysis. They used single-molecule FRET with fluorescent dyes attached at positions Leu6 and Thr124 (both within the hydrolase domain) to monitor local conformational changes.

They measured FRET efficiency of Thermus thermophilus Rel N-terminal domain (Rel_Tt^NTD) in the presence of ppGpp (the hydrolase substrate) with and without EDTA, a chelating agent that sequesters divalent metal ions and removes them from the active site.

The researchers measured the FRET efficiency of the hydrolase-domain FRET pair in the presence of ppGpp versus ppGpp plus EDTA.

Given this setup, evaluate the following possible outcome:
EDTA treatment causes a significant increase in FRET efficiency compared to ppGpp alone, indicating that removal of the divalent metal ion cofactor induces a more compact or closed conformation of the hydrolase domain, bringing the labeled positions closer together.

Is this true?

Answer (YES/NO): YES